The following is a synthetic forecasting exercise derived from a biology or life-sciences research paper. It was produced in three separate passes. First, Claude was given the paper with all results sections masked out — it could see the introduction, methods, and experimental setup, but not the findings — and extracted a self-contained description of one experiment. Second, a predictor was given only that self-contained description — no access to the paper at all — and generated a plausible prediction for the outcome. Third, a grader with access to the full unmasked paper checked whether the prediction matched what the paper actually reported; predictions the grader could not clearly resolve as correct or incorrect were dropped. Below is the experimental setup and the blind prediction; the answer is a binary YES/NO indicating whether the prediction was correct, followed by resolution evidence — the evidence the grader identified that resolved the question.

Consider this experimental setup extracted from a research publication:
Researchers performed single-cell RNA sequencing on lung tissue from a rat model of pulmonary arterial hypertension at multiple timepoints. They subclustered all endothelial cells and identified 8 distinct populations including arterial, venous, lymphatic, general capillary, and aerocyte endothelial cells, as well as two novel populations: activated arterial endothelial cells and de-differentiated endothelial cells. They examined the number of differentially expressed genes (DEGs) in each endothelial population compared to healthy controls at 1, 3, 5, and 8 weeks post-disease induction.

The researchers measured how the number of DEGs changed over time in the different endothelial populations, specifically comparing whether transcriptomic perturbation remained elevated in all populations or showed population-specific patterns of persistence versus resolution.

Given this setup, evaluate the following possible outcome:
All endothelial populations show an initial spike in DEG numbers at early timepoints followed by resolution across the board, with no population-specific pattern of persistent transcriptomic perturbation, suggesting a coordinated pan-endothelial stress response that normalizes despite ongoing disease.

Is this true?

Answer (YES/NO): NO